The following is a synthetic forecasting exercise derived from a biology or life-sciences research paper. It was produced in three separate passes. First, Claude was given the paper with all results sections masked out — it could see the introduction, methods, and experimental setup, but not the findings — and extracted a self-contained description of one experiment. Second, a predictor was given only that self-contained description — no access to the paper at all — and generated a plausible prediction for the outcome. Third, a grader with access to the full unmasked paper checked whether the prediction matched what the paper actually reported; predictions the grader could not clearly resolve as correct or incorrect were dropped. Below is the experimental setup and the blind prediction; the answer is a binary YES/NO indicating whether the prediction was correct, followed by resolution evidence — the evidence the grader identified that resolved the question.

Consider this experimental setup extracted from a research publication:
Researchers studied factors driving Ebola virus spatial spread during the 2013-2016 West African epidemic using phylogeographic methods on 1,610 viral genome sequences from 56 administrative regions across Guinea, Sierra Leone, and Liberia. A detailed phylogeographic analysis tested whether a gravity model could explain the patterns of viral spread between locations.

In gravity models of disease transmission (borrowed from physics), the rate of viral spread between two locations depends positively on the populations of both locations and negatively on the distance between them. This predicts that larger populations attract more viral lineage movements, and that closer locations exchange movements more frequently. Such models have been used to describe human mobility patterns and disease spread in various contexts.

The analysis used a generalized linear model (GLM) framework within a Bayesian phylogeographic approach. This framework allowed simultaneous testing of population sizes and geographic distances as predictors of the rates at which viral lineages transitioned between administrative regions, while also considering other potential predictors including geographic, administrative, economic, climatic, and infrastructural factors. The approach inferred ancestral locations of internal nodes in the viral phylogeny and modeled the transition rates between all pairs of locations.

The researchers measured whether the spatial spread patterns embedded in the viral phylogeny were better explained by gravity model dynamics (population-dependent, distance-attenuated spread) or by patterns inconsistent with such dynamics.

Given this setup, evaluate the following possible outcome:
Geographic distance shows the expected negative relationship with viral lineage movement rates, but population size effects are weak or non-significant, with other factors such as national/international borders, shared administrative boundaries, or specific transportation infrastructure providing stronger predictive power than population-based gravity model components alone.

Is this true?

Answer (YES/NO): NO